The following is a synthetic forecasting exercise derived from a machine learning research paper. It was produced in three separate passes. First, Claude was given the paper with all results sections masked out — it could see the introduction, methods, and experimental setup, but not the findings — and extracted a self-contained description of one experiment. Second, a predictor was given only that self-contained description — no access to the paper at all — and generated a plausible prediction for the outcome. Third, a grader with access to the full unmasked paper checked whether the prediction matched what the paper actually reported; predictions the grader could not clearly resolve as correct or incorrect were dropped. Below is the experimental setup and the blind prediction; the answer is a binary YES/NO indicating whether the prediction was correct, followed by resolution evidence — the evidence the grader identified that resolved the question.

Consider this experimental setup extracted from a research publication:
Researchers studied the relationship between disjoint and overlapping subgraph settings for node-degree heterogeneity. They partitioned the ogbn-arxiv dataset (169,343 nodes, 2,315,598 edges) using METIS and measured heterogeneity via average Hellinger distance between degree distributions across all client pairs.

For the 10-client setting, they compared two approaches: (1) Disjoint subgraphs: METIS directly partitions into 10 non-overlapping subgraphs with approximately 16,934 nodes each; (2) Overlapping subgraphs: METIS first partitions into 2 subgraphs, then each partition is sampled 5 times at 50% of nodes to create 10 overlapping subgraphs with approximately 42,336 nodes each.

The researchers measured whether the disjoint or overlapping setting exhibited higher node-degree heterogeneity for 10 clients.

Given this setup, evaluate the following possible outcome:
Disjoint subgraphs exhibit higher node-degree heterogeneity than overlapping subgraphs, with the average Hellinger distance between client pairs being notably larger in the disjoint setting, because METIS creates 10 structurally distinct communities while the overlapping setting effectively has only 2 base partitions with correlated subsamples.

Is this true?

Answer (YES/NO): YES